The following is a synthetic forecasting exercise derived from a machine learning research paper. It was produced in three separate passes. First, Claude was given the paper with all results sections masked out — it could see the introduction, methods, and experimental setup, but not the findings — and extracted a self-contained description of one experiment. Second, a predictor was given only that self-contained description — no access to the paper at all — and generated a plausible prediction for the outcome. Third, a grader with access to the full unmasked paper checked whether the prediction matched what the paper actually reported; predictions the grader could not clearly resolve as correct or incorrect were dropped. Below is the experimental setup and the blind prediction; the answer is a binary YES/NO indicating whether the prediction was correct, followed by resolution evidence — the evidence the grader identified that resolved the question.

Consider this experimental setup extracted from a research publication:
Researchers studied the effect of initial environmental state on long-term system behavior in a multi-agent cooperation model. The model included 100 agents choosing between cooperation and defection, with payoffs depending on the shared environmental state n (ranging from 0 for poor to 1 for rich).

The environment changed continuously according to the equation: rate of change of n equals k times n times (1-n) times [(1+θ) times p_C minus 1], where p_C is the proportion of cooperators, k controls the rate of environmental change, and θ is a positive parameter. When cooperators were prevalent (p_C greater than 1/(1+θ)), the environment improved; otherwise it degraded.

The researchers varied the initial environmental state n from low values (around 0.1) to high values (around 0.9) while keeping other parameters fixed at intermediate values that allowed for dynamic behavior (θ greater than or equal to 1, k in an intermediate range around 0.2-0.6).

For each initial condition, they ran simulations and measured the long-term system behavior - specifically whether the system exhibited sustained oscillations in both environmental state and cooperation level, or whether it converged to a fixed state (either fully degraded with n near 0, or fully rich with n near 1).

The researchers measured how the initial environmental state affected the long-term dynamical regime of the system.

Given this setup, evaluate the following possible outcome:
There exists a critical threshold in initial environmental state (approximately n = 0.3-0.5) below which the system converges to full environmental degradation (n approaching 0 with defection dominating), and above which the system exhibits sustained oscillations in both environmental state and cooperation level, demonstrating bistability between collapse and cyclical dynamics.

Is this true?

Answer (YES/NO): NO